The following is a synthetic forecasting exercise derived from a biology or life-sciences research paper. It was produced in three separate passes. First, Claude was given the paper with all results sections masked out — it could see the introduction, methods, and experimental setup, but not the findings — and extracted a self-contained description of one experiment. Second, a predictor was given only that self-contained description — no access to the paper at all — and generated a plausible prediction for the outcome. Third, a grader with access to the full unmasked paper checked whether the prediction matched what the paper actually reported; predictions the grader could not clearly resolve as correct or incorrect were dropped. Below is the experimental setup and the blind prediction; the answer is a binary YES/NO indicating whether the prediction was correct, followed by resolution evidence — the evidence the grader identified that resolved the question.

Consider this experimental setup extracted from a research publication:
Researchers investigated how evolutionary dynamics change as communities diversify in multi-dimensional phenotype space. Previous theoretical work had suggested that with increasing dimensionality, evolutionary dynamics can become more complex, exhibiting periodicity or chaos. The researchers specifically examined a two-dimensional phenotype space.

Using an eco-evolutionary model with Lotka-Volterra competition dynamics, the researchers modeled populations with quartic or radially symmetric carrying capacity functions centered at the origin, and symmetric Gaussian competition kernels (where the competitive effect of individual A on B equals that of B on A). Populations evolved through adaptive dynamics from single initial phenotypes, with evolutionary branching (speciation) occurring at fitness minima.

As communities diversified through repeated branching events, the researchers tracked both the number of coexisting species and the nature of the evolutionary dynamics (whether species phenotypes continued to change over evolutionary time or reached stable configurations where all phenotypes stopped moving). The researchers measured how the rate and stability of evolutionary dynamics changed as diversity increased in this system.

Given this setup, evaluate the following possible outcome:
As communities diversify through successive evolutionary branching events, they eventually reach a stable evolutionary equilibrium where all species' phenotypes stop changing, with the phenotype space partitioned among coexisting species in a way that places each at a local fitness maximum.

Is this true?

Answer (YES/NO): NO